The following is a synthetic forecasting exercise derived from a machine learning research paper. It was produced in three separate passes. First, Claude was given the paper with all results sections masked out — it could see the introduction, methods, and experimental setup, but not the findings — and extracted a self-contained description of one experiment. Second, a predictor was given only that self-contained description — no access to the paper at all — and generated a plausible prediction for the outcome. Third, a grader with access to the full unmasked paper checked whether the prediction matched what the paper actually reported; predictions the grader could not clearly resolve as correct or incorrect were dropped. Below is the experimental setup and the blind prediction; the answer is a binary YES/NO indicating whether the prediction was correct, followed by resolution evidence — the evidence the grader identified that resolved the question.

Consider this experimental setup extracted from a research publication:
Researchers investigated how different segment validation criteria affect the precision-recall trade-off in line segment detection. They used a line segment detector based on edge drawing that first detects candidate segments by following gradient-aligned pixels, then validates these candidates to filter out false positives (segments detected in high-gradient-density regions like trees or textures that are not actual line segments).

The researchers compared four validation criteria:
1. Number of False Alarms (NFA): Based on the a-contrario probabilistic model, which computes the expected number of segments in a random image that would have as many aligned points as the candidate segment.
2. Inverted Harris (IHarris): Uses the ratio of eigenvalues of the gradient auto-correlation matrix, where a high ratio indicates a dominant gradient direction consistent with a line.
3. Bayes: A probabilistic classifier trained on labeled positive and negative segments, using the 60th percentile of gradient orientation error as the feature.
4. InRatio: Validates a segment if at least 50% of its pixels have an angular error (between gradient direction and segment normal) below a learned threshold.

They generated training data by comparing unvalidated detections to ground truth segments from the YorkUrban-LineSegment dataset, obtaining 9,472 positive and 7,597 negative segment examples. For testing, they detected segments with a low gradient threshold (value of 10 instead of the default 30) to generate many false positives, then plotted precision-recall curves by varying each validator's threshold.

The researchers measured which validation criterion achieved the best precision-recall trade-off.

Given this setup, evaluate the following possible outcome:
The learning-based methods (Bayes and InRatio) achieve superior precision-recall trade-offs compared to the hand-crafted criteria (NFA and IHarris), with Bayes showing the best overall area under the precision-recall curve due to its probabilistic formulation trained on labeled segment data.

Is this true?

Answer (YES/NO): NO